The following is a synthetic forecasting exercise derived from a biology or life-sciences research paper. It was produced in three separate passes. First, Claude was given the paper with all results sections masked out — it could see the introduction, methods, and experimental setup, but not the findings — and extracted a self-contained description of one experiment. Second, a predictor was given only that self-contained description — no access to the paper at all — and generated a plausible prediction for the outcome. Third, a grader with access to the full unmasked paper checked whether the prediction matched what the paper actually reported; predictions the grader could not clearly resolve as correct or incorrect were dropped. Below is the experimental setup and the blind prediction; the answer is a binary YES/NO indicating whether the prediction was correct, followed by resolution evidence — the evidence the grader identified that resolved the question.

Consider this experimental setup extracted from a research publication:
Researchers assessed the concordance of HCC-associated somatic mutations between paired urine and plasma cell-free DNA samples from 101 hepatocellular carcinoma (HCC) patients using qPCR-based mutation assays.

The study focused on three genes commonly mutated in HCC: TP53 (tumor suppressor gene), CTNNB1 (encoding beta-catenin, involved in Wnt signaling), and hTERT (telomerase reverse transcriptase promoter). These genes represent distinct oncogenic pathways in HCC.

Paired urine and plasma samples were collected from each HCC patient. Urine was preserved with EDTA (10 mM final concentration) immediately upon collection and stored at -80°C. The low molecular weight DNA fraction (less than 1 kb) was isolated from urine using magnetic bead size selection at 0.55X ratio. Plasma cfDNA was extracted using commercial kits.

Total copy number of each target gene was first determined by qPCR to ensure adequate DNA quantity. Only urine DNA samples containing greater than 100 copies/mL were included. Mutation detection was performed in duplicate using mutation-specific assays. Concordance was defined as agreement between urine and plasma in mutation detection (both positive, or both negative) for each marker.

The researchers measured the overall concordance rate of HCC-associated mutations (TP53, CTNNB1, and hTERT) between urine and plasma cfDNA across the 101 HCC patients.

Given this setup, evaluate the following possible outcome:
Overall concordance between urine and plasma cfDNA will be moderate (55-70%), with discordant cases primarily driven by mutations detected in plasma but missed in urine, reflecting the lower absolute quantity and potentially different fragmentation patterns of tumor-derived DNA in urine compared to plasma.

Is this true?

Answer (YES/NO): NO